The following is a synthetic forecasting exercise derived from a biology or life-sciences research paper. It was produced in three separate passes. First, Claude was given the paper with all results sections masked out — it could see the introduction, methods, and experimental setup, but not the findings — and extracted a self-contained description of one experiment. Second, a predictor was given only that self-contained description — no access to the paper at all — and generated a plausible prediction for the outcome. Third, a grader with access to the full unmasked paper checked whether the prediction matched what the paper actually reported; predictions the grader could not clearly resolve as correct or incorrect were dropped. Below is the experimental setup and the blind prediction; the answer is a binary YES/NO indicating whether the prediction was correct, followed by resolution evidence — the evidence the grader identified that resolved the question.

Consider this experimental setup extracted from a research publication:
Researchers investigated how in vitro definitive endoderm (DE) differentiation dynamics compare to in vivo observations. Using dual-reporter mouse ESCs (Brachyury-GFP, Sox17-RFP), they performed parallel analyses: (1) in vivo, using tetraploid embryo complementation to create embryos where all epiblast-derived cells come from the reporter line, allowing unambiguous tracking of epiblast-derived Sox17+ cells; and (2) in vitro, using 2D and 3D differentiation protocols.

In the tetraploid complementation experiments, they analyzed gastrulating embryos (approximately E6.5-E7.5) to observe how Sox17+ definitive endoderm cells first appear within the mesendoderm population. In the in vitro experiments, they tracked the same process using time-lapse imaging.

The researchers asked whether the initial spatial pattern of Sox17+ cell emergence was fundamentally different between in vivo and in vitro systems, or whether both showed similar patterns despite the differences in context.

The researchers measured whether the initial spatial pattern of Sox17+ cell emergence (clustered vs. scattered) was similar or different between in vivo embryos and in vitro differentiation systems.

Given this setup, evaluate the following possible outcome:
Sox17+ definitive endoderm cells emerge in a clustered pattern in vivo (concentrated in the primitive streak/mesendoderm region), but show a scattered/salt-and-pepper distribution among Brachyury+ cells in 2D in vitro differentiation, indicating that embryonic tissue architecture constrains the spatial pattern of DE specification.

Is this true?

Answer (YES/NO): NO